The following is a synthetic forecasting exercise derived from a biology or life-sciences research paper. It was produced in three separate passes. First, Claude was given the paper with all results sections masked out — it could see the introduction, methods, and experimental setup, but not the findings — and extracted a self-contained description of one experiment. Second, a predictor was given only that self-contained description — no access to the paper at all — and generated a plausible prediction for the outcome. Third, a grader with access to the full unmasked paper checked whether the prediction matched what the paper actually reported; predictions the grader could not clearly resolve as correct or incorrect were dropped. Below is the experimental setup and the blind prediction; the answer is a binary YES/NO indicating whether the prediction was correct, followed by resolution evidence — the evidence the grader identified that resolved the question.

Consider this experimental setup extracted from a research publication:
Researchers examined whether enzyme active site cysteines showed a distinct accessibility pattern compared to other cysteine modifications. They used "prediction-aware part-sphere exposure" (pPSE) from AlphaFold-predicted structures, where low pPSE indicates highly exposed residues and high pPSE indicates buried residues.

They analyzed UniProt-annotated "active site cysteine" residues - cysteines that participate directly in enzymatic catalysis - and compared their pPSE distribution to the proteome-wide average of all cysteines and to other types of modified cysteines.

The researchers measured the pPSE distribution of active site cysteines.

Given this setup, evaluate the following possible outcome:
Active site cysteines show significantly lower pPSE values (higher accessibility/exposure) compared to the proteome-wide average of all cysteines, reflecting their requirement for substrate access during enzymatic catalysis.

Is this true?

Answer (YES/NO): NO